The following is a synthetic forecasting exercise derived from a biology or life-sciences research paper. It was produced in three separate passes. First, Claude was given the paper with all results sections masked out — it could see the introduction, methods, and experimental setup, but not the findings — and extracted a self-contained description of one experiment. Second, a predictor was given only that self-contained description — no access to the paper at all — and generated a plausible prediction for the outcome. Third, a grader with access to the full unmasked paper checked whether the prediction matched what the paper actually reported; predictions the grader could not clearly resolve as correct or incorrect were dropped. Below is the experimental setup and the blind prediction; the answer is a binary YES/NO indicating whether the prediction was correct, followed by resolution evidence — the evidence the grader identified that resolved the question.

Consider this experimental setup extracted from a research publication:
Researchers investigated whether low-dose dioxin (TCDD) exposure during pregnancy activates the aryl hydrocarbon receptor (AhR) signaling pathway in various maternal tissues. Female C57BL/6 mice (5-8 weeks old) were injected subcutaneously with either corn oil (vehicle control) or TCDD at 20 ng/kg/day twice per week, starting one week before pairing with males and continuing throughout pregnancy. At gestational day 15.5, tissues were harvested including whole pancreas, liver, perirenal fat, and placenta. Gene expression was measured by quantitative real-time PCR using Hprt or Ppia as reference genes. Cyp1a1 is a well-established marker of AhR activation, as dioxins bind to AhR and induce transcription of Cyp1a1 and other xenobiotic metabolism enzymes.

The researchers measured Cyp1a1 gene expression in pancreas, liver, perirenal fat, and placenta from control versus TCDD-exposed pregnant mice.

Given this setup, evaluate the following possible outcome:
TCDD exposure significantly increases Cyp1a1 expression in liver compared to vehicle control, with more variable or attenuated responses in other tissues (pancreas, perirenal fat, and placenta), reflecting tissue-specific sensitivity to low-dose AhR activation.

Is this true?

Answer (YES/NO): NO